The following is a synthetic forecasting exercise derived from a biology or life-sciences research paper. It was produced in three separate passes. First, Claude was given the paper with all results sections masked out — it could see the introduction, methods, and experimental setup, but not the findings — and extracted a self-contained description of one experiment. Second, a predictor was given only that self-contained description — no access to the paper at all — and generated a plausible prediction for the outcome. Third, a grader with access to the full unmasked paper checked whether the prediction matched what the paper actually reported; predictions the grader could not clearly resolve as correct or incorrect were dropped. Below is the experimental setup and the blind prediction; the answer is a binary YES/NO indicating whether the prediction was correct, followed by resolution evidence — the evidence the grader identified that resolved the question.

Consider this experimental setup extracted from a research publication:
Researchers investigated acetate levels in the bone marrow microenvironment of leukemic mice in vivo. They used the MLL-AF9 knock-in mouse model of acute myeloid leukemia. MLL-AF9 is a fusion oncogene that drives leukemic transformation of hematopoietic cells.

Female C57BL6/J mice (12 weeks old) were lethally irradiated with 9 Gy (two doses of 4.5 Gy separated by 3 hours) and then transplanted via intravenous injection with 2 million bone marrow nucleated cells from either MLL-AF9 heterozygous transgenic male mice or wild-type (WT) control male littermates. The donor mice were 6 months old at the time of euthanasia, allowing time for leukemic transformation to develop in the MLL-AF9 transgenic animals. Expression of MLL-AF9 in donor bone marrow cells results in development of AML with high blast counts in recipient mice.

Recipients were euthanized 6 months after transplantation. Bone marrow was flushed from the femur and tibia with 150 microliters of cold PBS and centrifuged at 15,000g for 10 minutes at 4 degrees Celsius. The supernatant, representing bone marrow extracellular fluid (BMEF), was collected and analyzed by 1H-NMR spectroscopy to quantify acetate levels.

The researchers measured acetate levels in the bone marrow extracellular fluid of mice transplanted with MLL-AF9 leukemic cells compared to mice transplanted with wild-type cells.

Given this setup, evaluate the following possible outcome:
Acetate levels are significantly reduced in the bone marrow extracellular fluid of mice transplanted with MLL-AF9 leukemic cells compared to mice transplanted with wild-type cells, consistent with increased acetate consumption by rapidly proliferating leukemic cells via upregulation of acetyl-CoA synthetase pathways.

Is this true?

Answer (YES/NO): NO